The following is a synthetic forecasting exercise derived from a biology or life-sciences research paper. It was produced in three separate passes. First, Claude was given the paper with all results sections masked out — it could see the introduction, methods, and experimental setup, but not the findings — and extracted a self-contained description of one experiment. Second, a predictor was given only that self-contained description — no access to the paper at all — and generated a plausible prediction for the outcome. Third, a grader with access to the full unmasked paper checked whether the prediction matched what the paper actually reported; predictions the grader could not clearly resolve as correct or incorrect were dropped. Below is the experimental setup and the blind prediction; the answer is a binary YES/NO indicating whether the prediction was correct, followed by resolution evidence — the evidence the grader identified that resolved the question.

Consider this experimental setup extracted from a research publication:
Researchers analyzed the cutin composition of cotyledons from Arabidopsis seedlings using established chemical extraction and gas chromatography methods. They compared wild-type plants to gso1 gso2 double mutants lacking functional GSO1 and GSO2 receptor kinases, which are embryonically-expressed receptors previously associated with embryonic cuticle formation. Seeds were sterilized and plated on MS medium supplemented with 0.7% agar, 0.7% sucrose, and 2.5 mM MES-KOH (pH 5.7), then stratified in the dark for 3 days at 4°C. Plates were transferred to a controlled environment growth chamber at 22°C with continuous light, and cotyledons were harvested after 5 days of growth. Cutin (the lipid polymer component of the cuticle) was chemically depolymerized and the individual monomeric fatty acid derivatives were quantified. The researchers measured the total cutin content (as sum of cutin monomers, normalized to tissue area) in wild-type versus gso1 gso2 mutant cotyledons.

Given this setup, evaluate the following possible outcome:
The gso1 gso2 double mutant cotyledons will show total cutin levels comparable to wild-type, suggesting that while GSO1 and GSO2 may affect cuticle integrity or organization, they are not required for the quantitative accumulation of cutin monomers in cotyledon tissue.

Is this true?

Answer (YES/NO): YES